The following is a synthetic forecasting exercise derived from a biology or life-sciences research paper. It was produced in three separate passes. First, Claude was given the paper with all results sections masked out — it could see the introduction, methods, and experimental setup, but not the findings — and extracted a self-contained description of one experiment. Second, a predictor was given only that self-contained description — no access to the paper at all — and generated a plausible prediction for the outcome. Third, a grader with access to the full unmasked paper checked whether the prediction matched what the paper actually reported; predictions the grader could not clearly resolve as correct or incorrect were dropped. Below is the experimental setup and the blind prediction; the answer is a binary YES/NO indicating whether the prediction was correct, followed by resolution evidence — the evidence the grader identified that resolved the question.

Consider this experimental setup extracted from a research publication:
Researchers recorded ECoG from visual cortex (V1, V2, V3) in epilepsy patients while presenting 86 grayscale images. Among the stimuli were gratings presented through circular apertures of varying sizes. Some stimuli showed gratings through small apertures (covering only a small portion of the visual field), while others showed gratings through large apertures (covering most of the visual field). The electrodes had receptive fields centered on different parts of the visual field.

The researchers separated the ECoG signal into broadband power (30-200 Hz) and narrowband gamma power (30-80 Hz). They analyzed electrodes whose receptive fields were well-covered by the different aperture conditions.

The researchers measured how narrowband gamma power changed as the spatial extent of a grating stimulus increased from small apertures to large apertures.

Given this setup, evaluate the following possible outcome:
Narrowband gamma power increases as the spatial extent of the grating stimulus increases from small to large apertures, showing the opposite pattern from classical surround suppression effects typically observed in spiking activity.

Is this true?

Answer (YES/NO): YES